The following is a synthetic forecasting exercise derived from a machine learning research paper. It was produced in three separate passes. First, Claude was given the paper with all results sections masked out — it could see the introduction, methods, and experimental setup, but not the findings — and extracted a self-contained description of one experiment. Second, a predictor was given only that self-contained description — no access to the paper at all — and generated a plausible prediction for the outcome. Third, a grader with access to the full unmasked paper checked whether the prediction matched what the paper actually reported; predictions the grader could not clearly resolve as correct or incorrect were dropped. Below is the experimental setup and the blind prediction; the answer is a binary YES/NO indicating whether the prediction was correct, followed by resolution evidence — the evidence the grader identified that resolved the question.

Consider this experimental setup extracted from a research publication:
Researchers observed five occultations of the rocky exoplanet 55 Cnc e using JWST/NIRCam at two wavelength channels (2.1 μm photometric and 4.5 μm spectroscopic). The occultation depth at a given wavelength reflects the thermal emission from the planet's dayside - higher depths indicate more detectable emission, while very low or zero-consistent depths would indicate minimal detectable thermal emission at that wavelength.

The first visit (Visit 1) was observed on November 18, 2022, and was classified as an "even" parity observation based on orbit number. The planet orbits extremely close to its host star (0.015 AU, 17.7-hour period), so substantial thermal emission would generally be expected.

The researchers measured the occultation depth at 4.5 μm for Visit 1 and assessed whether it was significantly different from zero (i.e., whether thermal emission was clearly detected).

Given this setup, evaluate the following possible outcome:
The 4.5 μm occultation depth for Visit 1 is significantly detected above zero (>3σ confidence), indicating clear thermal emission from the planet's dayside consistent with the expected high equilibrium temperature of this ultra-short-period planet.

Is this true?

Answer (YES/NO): NO